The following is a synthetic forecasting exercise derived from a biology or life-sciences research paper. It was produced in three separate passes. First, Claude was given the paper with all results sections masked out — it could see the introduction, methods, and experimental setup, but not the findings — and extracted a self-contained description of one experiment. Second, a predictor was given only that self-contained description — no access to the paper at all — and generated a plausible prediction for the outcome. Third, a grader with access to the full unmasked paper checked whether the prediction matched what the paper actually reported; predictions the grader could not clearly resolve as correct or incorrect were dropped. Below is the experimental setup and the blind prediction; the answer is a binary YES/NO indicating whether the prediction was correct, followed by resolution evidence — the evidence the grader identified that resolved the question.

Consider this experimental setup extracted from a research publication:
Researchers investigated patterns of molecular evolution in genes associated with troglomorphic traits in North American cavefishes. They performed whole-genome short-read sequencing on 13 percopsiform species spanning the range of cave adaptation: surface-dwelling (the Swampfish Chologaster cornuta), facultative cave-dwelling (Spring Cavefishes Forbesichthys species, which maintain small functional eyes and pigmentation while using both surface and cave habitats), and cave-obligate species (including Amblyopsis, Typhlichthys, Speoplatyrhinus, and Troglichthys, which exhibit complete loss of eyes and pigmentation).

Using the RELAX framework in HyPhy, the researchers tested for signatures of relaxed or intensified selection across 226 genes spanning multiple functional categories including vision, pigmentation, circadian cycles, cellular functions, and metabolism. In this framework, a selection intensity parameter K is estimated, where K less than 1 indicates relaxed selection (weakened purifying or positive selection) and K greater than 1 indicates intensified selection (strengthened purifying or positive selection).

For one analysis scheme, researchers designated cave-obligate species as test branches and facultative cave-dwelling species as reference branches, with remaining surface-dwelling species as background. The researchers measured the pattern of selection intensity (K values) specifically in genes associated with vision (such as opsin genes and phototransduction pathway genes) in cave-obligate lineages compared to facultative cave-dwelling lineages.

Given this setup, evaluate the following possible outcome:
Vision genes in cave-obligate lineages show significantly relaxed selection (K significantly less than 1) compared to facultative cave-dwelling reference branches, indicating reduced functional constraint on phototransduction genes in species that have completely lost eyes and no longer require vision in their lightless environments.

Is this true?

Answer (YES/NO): NO